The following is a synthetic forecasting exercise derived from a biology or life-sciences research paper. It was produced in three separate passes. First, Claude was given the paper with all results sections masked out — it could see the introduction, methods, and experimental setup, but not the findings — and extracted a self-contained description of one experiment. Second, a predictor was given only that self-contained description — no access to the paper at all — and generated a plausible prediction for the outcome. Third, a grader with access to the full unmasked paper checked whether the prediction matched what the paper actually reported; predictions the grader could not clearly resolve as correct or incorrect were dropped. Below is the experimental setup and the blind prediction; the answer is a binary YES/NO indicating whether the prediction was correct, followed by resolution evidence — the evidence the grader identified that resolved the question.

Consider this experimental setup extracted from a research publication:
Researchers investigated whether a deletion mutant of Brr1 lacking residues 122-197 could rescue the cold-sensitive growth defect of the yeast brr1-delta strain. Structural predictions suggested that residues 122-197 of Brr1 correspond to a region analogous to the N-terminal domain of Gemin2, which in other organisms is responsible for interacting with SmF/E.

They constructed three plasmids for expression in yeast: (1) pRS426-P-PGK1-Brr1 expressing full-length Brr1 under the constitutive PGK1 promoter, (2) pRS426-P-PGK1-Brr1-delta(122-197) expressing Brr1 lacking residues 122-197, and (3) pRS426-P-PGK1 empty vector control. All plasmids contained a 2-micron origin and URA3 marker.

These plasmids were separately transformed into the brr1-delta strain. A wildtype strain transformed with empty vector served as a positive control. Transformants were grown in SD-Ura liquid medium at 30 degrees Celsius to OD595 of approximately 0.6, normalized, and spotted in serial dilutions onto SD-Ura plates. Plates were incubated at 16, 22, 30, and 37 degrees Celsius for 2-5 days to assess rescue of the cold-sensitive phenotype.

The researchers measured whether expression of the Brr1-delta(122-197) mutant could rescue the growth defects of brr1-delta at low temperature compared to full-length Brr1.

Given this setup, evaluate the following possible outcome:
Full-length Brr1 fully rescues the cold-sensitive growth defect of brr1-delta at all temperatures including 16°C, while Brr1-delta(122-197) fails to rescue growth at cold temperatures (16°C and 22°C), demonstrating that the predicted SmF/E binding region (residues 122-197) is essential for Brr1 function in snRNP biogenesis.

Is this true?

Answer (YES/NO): NO